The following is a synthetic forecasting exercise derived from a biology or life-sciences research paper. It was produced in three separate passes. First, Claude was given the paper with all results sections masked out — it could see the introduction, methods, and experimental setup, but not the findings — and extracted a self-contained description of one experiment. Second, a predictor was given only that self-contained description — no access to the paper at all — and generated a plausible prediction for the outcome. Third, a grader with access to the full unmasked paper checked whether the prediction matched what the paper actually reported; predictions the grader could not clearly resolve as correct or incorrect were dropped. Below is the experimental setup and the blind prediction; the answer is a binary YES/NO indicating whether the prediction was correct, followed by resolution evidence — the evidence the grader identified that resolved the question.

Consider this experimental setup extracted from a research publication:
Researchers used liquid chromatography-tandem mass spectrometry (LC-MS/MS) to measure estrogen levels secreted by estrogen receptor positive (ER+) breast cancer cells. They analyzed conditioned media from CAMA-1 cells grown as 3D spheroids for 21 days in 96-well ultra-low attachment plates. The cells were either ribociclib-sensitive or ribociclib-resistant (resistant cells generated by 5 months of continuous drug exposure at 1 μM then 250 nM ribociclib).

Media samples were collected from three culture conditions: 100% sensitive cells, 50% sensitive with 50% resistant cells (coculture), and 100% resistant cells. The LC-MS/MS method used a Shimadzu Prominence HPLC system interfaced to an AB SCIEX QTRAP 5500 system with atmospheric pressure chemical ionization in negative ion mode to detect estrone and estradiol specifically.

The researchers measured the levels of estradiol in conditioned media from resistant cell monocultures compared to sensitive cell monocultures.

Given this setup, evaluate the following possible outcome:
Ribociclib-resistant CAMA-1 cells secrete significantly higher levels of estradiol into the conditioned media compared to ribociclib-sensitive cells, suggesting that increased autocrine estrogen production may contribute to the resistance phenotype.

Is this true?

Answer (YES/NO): NO